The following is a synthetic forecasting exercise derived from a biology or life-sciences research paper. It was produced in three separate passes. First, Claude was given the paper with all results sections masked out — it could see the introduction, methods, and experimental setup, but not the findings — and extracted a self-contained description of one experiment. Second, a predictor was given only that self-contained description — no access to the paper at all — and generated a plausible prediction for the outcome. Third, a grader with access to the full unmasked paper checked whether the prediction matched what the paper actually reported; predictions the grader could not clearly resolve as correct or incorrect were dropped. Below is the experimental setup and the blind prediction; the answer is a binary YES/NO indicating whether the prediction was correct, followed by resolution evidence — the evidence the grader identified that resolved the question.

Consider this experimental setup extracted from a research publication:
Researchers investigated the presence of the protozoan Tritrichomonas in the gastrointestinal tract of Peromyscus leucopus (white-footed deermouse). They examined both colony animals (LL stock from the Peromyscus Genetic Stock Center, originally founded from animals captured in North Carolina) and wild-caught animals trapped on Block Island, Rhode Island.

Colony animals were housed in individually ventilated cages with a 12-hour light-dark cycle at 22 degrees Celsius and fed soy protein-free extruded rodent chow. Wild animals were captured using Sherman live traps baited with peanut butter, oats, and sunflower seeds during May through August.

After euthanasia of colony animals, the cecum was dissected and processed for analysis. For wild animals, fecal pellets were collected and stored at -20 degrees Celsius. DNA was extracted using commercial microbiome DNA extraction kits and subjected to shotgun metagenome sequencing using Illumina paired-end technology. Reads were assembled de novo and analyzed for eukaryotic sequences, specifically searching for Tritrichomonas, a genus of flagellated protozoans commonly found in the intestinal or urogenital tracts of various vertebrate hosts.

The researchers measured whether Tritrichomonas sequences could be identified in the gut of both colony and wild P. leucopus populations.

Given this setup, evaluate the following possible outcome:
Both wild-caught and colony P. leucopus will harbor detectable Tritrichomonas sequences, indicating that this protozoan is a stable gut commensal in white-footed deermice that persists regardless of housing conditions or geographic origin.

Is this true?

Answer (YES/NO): YES